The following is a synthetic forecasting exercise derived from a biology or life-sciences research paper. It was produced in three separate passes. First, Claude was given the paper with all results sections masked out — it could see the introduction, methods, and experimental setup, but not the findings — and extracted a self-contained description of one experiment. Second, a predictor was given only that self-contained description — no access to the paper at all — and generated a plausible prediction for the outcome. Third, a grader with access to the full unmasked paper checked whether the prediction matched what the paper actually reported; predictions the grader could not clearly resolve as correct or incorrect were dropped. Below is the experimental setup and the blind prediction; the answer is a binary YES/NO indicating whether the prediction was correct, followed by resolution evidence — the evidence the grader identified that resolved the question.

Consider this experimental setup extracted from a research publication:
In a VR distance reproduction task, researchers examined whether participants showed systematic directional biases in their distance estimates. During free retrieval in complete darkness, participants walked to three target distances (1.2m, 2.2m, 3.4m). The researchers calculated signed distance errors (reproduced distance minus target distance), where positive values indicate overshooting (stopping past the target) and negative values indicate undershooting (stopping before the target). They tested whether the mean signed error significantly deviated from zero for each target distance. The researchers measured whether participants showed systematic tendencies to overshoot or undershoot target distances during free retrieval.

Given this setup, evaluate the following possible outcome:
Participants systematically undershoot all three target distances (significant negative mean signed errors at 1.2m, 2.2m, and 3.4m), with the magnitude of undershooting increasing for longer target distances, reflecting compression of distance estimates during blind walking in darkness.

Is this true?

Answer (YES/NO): NO